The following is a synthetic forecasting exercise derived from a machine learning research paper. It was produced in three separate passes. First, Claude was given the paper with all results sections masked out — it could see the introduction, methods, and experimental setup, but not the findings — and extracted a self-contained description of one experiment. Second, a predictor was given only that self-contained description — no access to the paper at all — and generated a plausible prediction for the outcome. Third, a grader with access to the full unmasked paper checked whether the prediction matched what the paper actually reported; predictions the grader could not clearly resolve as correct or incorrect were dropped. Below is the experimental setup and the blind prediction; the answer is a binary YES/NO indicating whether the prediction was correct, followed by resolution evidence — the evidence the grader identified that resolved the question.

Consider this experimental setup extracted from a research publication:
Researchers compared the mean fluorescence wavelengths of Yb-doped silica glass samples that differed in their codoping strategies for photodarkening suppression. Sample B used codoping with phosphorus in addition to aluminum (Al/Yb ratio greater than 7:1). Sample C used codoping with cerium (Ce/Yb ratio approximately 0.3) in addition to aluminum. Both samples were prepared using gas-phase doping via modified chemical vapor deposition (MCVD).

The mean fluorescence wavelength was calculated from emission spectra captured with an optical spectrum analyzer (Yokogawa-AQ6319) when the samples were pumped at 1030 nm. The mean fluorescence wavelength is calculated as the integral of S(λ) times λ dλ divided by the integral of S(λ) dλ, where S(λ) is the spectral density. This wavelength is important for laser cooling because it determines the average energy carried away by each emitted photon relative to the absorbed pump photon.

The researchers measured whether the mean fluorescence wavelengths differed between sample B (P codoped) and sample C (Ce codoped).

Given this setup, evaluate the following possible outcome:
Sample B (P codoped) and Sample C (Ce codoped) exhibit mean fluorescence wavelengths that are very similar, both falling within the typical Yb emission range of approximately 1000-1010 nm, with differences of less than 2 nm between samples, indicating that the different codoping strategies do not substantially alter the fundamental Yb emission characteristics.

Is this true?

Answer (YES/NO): YES